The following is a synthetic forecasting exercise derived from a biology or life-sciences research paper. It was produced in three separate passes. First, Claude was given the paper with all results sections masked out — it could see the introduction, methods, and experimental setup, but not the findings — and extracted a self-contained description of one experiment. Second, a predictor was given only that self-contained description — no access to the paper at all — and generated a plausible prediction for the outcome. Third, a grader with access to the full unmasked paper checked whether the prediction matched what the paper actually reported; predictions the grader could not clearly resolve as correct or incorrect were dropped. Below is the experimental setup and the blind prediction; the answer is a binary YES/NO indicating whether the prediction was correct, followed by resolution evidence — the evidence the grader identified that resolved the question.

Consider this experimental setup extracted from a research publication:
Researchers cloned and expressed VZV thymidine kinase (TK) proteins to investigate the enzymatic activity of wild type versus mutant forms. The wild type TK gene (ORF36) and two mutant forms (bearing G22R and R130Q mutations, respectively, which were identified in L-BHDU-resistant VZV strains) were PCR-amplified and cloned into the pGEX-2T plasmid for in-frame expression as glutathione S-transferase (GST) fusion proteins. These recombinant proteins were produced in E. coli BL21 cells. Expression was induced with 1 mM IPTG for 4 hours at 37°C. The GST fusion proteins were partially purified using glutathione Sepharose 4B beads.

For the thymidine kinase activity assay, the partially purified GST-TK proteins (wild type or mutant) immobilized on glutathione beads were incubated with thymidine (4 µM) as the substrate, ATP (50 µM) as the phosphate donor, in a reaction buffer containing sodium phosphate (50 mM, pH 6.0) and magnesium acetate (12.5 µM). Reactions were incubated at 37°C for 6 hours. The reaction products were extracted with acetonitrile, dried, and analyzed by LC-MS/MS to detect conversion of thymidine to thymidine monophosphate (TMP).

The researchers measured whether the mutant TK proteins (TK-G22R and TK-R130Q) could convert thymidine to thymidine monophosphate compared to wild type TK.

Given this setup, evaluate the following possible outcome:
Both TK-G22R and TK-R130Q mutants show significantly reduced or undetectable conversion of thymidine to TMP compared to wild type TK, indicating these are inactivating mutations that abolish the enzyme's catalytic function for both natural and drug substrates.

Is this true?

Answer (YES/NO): YES